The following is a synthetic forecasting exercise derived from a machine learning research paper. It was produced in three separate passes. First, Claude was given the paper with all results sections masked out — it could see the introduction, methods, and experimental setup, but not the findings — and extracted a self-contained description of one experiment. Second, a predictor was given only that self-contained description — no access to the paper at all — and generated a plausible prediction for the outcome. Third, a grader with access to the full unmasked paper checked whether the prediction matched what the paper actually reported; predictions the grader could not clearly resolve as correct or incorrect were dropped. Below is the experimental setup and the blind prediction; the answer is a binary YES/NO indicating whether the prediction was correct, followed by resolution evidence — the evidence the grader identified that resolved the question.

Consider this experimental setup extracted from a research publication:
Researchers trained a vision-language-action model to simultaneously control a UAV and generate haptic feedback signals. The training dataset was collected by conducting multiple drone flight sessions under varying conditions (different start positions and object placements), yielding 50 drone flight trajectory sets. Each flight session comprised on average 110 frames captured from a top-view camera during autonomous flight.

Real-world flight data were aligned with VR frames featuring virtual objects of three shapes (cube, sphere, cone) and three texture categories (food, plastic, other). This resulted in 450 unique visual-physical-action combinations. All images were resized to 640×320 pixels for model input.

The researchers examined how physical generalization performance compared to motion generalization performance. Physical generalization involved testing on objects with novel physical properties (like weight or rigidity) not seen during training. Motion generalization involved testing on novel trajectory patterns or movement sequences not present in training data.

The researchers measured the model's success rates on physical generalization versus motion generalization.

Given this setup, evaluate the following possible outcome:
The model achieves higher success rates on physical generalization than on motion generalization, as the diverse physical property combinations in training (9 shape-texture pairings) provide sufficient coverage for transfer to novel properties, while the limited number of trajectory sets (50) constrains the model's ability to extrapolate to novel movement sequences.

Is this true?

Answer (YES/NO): NO